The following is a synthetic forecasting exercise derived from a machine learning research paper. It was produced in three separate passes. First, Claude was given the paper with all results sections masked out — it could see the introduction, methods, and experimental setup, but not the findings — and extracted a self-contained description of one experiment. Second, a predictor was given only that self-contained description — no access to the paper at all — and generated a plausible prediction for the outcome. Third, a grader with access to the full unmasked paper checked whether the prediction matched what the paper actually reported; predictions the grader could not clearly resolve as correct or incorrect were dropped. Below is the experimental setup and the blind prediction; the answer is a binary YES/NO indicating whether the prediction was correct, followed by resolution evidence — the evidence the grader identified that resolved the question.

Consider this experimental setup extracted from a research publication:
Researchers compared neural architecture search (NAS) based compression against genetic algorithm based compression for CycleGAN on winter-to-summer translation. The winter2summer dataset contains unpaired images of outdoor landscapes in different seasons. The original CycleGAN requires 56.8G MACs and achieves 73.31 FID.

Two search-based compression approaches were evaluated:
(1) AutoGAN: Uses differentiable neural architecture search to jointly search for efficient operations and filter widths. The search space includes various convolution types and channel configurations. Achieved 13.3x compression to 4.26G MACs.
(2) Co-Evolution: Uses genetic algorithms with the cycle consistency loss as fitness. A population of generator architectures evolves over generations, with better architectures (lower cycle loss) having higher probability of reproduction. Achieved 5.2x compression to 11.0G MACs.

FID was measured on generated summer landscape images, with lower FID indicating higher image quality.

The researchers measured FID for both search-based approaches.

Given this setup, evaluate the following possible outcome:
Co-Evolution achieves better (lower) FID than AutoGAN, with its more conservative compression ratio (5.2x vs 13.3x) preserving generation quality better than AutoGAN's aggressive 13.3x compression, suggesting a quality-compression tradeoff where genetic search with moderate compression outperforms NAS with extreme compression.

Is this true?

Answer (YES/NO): NO